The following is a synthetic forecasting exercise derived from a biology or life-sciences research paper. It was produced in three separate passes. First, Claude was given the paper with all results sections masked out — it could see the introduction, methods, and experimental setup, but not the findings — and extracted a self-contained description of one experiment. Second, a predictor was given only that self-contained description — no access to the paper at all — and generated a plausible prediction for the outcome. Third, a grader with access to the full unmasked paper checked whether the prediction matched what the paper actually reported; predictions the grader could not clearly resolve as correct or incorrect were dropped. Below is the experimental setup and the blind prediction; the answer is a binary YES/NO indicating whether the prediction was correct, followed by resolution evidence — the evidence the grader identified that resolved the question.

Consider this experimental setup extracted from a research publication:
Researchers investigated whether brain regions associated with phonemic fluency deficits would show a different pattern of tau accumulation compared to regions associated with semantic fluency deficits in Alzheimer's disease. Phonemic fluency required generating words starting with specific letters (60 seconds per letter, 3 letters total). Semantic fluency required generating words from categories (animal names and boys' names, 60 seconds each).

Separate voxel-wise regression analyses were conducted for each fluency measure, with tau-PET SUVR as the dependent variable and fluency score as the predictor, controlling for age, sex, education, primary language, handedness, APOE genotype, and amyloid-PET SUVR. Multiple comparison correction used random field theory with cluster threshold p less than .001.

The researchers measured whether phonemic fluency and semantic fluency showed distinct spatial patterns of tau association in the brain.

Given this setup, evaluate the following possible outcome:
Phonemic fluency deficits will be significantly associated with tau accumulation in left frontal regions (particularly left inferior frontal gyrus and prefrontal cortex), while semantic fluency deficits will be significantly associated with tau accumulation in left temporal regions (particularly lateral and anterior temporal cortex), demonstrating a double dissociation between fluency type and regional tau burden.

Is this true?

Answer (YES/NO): NO